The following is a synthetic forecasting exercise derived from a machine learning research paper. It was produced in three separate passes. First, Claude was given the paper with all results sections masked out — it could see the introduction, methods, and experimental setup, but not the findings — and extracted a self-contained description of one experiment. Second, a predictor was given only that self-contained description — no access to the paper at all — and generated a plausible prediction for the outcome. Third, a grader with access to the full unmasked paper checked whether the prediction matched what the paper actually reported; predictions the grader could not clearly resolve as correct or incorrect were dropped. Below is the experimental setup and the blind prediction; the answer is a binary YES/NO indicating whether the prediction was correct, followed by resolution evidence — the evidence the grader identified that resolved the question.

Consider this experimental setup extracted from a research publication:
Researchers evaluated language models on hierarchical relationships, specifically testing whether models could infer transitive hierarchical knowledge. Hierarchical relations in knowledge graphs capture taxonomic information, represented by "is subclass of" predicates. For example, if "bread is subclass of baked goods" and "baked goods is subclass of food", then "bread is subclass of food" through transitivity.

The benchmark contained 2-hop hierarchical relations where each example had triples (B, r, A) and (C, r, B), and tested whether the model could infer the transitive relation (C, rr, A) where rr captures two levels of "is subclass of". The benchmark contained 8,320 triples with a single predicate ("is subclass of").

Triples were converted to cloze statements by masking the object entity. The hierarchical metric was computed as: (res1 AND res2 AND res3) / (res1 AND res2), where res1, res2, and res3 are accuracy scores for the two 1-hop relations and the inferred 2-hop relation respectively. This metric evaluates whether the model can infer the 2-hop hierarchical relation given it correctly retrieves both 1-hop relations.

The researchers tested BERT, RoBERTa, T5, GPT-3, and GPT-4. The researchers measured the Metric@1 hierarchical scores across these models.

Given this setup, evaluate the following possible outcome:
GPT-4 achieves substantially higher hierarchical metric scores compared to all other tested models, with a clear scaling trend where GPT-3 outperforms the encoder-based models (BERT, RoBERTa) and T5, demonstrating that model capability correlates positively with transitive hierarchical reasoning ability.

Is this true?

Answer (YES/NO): YES